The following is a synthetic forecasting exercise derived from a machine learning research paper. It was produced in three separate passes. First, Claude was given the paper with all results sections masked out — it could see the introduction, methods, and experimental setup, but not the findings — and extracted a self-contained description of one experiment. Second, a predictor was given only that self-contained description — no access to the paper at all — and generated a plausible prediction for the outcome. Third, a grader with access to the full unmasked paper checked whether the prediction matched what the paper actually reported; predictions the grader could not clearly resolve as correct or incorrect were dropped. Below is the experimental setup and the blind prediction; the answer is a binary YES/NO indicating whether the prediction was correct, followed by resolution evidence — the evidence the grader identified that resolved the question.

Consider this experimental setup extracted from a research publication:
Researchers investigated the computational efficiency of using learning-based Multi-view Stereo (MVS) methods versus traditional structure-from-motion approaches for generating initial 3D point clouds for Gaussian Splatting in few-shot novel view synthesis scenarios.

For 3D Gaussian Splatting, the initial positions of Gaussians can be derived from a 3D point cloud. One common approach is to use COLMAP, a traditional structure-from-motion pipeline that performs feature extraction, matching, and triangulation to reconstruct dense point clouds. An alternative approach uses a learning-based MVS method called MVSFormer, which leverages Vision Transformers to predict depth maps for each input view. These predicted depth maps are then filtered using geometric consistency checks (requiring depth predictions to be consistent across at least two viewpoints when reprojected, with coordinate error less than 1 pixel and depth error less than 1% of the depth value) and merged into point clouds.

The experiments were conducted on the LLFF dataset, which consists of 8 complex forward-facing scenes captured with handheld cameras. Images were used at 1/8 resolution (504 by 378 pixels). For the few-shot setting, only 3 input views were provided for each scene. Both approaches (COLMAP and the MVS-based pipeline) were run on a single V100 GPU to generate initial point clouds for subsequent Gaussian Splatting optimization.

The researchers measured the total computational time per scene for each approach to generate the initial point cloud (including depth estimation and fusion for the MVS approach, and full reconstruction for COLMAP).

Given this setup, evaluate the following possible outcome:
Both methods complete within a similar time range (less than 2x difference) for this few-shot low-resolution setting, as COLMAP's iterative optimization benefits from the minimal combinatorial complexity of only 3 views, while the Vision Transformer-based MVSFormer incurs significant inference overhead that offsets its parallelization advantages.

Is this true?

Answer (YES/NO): NO